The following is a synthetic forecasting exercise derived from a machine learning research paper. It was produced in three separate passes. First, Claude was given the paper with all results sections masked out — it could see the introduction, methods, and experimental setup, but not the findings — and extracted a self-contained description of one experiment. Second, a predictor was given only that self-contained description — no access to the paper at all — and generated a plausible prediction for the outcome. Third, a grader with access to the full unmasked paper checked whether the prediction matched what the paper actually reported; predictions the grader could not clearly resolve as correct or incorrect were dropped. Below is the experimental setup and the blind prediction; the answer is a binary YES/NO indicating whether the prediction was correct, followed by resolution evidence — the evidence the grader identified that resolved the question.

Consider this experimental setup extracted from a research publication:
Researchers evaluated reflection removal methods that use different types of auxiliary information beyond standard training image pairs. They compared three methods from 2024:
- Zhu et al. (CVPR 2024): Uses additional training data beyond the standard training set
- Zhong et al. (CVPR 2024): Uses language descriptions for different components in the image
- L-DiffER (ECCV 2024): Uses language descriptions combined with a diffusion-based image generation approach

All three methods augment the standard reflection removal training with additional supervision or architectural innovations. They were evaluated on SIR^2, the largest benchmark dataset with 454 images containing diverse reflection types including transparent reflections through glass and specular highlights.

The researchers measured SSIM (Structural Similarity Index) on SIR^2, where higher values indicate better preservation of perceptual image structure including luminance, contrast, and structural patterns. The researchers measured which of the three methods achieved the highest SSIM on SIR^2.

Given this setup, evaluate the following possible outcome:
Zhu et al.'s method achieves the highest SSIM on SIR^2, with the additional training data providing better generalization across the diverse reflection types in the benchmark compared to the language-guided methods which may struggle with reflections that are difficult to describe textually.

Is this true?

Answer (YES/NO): NO